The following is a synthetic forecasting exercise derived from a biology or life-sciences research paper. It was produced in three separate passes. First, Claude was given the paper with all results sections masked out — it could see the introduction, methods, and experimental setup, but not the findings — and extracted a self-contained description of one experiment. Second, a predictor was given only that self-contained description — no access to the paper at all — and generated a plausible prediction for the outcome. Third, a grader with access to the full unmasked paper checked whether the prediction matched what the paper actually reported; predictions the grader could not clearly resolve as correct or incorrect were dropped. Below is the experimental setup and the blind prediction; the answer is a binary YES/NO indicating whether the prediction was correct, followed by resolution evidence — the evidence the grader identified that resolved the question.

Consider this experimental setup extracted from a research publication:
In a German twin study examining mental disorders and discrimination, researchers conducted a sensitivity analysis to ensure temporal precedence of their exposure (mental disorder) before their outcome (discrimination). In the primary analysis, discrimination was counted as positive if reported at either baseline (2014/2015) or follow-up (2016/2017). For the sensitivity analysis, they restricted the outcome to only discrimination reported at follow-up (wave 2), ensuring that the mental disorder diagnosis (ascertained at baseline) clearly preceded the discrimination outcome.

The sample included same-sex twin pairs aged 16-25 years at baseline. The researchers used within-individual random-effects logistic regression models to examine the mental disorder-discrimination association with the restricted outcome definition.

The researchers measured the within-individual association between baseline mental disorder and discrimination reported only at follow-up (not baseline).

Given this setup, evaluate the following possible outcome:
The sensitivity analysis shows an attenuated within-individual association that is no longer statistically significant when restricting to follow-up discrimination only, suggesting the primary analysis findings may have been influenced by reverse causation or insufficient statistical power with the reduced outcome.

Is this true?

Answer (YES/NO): NO